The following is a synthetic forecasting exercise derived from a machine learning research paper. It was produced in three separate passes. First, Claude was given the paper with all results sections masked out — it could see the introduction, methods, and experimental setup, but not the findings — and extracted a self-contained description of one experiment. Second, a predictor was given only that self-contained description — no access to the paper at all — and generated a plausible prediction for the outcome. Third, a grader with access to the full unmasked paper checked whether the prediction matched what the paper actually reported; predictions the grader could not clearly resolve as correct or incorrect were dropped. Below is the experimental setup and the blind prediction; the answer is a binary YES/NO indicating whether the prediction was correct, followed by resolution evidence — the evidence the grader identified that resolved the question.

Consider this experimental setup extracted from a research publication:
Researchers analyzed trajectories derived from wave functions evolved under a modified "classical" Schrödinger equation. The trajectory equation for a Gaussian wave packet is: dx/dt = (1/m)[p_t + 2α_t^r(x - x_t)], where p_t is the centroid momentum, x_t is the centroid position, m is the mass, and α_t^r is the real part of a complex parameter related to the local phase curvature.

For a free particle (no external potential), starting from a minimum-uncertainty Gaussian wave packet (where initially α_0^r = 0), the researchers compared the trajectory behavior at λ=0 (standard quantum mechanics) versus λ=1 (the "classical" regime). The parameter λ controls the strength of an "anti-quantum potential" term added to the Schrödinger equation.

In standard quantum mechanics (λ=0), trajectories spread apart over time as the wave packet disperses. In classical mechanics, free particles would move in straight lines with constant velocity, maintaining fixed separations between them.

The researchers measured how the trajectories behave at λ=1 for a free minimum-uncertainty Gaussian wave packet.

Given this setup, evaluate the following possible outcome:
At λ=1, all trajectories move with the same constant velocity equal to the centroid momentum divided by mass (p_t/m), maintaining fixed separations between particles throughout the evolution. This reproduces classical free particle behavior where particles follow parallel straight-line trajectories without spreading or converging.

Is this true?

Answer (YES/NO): YES